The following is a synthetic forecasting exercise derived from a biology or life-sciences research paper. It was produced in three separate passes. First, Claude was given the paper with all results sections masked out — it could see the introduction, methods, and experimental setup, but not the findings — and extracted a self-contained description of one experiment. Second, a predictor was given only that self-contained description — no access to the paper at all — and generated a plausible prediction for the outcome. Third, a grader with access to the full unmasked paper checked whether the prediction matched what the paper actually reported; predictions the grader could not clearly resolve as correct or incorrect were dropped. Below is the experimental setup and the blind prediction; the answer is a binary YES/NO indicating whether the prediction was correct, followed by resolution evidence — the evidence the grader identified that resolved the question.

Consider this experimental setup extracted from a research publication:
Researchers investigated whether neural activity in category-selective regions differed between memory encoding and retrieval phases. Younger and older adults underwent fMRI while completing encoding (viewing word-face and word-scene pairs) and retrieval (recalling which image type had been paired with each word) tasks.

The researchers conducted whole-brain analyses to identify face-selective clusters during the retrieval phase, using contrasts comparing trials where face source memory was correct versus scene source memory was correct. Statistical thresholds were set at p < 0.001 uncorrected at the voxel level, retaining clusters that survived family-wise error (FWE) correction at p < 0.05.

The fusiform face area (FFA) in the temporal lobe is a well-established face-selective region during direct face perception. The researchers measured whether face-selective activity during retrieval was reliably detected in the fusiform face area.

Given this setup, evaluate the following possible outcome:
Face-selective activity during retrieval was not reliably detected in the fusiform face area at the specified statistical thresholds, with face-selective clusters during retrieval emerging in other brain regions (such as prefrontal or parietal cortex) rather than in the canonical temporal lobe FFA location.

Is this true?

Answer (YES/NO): YES